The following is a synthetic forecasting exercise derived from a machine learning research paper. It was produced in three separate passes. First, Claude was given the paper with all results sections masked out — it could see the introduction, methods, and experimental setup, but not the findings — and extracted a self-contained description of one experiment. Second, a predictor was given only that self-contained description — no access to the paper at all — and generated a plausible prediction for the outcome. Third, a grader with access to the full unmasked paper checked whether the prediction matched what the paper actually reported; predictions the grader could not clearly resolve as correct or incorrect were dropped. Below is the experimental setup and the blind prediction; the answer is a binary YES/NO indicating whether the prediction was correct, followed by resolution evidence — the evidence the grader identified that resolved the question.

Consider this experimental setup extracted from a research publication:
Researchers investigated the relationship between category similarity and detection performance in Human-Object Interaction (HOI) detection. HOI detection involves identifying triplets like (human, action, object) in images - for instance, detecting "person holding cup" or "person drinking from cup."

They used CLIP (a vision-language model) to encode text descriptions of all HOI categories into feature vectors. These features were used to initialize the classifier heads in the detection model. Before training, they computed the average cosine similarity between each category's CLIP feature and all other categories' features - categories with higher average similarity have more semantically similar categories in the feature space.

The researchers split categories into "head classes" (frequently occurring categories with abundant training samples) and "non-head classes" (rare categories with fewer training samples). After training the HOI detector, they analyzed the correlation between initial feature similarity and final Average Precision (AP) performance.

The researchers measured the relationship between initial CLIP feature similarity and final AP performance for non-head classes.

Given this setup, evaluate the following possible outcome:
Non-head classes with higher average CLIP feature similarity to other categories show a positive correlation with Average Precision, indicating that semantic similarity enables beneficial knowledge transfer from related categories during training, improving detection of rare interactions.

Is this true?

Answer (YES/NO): NO